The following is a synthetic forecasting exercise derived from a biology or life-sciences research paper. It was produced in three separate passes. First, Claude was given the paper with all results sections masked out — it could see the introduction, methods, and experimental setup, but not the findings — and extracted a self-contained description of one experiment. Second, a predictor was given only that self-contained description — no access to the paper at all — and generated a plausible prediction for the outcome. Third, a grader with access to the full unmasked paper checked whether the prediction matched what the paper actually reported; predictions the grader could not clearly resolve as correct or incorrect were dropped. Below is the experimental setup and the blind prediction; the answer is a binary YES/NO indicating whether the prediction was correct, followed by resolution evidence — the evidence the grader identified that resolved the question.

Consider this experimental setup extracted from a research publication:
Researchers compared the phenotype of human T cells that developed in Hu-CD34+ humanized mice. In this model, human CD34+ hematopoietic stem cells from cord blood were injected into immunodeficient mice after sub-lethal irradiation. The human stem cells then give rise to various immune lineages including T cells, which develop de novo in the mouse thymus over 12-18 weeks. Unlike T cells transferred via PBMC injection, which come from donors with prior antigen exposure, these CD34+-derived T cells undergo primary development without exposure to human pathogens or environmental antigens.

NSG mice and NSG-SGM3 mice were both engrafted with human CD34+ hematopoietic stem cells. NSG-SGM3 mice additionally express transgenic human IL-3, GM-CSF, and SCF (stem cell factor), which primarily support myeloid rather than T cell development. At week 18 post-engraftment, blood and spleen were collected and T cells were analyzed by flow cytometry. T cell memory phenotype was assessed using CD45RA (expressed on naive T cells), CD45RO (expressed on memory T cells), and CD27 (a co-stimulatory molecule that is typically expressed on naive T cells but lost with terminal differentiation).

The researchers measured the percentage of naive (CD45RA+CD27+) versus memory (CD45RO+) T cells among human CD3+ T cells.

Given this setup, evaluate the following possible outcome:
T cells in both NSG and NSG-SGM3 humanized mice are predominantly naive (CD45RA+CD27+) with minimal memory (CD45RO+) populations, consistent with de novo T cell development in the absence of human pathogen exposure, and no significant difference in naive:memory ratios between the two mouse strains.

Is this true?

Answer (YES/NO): NO